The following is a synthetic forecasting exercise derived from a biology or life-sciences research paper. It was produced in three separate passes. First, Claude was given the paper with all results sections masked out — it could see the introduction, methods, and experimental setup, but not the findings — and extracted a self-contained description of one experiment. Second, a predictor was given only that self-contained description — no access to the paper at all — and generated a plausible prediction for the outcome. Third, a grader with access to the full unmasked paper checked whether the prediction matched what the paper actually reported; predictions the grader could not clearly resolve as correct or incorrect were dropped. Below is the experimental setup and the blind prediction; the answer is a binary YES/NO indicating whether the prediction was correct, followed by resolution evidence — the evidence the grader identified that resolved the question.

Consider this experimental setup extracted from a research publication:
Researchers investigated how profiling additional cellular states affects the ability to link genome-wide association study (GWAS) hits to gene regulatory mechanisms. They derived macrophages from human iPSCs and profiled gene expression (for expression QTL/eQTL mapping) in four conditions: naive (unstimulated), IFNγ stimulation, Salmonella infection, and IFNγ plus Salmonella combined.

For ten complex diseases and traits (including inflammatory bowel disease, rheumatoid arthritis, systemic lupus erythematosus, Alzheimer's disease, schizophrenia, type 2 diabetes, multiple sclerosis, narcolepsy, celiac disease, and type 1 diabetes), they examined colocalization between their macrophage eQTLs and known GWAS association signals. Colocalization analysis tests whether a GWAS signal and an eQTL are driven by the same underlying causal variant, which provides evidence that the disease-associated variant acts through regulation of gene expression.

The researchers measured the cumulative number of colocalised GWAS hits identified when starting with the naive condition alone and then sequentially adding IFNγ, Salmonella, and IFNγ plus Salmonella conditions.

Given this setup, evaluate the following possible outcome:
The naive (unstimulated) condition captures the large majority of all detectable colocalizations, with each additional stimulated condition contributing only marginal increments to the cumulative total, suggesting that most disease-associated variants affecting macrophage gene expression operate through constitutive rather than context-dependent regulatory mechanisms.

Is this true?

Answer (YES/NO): NO